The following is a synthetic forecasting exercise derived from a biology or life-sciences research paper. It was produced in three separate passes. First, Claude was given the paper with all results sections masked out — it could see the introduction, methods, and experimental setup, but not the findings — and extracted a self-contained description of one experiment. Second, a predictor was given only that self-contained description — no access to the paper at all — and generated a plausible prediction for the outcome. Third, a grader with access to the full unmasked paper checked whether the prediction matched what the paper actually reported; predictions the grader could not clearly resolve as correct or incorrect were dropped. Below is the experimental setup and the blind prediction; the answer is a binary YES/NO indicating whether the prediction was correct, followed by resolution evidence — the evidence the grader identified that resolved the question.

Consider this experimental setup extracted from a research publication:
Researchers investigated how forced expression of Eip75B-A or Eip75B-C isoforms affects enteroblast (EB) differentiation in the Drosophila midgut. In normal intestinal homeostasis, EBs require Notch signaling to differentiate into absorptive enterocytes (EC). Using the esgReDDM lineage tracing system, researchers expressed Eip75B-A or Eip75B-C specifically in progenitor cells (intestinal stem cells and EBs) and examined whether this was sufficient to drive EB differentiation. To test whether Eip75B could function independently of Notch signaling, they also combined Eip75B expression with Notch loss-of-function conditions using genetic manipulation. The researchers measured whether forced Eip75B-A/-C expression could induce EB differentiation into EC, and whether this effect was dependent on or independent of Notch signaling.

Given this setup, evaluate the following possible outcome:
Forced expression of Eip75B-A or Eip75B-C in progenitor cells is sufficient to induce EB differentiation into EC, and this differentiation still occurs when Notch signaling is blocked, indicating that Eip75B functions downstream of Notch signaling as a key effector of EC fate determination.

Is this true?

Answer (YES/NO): NO